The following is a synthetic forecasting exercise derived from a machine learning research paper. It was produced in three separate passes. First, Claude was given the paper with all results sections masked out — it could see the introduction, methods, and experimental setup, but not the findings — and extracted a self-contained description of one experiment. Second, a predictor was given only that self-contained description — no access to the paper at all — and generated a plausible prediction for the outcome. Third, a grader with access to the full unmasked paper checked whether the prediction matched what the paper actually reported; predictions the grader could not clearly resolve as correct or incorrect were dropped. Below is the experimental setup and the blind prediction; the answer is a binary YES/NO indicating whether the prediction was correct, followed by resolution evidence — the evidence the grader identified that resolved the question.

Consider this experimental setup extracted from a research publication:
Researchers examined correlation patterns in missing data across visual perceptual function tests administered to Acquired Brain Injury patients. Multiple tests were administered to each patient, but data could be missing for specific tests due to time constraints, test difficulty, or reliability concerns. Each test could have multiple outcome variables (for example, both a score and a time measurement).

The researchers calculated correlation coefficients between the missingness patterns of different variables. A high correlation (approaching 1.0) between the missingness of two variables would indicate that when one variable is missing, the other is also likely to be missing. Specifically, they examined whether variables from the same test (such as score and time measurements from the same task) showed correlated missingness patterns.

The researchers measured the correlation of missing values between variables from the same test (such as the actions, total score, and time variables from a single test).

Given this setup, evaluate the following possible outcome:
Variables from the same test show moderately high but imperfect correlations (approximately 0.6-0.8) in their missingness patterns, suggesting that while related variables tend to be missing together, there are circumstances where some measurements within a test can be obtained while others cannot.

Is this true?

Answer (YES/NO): NO